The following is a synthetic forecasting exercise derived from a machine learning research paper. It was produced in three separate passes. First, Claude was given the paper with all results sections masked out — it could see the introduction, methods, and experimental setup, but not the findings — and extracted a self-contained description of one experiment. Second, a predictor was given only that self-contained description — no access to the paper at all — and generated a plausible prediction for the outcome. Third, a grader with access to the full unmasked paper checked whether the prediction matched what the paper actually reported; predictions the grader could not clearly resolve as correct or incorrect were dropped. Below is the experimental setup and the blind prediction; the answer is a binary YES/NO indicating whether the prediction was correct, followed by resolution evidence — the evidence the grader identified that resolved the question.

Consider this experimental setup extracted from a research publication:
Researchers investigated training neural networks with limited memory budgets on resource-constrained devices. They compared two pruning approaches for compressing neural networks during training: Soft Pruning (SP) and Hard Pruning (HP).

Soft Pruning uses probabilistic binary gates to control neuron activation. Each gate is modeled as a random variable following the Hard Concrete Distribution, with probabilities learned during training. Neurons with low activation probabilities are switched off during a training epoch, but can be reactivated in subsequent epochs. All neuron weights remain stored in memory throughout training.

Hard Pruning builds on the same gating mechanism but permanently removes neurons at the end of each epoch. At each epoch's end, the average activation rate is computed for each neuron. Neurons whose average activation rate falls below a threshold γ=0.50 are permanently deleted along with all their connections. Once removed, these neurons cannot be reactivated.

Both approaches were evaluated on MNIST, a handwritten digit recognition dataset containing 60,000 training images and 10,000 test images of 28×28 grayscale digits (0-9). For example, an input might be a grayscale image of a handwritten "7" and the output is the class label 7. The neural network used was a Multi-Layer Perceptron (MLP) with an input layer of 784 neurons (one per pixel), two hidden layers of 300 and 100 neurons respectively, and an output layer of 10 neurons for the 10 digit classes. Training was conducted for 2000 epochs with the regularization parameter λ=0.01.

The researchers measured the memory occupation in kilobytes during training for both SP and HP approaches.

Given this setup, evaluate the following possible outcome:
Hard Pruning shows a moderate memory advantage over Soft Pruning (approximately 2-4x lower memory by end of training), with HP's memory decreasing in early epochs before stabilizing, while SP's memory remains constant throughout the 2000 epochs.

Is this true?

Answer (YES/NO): NO